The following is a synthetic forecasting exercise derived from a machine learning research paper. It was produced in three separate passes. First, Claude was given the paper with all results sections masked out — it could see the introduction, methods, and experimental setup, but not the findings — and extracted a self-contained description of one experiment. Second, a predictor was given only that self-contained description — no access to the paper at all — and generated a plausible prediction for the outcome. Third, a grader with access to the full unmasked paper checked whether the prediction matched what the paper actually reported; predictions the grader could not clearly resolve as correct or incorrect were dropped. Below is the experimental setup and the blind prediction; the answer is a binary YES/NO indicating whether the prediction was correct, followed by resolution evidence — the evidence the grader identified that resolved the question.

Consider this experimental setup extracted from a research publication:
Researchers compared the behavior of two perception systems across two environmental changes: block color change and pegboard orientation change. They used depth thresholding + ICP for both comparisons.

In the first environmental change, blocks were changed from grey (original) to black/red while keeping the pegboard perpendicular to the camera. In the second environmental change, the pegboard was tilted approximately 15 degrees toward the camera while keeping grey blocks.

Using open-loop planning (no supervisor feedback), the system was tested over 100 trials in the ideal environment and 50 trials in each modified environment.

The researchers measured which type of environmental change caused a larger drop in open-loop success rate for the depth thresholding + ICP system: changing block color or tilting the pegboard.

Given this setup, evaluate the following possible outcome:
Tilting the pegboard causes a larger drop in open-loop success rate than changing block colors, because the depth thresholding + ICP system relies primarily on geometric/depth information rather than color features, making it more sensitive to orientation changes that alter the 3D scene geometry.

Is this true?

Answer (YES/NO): NO